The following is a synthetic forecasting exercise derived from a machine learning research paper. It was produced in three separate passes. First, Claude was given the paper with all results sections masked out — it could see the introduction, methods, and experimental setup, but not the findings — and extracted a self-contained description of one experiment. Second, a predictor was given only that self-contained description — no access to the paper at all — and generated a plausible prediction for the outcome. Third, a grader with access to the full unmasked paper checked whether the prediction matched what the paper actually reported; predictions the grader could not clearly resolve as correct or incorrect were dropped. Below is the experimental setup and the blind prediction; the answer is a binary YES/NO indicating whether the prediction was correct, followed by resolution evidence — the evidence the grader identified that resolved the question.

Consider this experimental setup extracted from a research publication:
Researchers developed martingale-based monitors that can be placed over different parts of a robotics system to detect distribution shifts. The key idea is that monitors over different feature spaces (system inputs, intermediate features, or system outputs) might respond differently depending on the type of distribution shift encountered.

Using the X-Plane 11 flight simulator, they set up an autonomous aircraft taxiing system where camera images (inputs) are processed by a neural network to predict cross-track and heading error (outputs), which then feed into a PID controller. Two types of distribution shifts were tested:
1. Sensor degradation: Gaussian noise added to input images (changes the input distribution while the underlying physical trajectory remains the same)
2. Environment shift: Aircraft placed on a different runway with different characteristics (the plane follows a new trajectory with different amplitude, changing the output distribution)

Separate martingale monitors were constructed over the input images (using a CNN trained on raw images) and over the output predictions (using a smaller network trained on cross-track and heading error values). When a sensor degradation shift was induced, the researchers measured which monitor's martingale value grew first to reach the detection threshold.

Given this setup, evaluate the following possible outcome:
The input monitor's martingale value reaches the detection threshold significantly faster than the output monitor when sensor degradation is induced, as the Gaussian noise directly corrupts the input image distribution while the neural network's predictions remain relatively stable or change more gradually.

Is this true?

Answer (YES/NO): YES